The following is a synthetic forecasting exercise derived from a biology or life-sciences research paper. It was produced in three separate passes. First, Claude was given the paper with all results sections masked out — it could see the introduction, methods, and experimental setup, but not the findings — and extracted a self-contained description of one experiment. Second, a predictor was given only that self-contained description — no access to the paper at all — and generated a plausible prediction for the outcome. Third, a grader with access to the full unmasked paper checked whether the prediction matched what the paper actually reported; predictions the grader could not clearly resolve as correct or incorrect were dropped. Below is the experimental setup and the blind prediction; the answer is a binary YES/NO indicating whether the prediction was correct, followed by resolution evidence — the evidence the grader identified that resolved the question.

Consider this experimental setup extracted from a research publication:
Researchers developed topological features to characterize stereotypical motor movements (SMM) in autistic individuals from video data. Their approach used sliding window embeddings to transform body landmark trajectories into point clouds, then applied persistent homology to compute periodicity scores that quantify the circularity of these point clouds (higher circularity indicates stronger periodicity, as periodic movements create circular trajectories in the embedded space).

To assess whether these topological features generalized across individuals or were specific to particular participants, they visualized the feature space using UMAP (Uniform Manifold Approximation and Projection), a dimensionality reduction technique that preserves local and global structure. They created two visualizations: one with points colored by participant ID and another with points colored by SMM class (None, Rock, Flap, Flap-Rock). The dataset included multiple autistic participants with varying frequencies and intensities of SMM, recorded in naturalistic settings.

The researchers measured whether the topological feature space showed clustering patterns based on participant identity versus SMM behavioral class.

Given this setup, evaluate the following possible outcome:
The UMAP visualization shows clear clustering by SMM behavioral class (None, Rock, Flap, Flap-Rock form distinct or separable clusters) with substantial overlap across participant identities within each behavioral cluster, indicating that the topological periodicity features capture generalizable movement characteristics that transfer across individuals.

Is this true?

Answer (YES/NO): NO